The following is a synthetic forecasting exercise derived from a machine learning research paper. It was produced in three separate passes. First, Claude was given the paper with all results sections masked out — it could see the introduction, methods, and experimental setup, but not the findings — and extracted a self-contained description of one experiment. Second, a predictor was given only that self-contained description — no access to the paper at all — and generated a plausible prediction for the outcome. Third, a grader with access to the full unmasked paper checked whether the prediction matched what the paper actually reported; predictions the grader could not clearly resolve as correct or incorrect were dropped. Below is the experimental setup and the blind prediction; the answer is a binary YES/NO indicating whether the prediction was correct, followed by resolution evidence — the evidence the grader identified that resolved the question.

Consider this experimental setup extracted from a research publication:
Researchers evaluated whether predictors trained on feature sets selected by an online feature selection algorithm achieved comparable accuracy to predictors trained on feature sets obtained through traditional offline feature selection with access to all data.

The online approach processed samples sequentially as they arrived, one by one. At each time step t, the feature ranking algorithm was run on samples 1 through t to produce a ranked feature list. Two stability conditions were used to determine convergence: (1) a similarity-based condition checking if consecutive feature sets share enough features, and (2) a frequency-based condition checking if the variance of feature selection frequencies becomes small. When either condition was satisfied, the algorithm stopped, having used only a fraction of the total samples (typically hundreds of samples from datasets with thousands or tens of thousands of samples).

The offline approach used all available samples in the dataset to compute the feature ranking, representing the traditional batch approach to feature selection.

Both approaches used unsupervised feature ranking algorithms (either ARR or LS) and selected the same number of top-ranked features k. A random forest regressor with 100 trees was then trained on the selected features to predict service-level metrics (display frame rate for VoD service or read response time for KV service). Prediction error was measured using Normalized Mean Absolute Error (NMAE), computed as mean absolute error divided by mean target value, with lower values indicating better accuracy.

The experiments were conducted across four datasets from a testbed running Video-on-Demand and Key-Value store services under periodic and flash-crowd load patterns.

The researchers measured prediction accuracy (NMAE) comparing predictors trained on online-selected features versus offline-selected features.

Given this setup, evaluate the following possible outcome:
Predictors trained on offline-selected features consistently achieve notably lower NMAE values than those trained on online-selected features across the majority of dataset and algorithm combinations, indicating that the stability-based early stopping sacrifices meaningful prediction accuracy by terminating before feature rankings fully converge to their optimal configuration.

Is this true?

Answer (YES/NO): NO